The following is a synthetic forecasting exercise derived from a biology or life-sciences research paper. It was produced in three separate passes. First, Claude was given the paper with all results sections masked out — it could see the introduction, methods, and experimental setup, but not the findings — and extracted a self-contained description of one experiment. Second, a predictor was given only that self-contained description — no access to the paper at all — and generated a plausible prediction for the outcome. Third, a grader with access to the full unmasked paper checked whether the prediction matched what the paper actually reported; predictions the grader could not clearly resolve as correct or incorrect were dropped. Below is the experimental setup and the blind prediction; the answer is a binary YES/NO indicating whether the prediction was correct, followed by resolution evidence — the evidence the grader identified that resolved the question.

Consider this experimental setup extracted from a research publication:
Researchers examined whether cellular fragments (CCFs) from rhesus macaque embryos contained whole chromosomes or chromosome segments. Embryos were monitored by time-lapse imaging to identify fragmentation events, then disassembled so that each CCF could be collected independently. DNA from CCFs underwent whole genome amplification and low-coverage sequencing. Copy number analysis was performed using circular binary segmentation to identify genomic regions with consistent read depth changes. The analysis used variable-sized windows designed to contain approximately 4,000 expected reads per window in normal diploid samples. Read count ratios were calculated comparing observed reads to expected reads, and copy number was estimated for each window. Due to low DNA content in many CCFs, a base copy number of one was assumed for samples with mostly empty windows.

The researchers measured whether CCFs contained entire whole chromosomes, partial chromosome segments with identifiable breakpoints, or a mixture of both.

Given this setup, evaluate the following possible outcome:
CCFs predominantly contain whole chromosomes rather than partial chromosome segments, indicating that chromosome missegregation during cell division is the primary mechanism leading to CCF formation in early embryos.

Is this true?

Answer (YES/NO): NO